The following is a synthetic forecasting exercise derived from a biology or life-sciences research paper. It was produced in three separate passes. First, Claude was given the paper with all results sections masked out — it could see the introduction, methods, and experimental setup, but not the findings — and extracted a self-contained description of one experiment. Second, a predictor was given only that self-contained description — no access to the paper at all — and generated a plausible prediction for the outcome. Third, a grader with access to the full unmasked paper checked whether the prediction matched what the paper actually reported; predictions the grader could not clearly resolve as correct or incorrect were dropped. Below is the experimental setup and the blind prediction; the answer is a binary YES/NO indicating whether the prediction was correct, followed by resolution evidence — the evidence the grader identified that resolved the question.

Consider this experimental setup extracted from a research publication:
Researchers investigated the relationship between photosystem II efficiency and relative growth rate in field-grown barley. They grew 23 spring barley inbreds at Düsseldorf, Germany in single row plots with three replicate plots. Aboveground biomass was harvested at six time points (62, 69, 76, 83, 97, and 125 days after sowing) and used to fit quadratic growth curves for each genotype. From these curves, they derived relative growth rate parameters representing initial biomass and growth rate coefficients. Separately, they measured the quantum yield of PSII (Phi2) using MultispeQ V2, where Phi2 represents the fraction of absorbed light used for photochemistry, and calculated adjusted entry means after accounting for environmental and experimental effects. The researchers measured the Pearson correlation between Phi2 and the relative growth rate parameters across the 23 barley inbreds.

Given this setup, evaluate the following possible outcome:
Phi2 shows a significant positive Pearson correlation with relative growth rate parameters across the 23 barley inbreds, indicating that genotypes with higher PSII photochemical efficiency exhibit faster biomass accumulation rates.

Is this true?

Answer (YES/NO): NO